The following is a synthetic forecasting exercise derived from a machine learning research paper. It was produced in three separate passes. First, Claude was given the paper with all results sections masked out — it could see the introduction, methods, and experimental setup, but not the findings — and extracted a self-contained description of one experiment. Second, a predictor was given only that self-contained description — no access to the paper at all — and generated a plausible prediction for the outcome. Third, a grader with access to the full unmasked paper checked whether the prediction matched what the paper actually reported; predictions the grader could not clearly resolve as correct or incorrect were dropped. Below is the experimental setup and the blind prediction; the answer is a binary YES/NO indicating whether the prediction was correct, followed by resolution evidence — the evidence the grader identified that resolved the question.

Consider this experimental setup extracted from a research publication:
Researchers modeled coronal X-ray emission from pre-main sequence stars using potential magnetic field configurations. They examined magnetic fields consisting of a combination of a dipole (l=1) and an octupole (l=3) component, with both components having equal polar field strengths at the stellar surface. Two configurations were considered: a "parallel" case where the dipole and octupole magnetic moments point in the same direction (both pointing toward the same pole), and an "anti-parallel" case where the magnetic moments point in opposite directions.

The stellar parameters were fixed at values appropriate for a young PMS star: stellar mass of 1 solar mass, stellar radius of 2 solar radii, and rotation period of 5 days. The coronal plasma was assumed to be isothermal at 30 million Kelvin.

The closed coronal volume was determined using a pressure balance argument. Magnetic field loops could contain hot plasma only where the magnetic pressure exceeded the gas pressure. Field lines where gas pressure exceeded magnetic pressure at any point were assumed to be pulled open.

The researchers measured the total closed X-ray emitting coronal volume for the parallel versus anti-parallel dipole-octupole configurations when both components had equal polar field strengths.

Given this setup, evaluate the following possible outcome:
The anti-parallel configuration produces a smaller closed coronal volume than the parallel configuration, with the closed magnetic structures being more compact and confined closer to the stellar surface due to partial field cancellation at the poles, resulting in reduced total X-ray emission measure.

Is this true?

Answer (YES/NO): NO